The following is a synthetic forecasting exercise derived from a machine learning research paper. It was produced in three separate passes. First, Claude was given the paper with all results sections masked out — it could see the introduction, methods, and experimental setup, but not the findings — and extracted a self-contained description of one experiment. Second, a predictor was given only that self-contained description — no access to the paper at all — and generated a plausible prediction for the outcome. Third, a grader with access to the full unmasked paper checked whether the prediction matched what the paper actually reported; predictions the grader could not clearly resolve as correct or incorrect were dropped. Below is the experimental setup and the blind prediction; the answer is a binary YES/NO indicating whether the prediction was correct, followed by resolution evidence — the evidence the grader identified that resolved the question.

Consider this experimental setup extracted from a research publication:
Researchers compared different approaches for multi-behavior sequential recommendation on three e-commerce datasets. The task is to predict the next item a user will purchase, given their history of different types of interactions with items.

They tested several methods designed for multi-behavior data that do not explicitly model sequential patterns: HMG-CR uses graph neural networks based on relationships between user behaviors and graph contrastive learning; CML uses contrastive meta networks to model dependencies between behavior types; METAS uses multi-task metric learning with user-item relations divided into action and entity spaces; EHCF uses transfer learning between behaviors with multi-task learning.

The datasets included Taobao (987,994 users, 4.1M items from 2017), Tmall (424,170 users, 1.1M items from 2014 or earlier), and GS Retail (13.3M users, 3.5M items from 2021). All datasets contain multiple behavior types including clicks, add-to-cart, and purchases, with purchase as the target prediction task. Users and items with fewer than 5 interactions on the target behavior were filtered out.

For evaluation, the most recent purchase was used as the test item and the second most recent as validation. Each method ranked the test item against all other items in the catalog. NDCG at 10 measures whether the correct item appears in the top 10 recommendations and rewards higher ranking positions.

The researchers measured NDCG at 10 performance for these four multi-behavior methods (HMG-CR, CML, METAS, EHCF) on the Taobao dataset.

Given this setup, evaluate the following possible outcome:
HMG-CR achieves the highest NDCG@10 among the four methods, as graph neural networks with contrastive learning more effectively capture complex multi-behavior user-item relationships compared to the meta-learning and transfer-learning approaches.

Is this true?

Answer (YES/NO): NO